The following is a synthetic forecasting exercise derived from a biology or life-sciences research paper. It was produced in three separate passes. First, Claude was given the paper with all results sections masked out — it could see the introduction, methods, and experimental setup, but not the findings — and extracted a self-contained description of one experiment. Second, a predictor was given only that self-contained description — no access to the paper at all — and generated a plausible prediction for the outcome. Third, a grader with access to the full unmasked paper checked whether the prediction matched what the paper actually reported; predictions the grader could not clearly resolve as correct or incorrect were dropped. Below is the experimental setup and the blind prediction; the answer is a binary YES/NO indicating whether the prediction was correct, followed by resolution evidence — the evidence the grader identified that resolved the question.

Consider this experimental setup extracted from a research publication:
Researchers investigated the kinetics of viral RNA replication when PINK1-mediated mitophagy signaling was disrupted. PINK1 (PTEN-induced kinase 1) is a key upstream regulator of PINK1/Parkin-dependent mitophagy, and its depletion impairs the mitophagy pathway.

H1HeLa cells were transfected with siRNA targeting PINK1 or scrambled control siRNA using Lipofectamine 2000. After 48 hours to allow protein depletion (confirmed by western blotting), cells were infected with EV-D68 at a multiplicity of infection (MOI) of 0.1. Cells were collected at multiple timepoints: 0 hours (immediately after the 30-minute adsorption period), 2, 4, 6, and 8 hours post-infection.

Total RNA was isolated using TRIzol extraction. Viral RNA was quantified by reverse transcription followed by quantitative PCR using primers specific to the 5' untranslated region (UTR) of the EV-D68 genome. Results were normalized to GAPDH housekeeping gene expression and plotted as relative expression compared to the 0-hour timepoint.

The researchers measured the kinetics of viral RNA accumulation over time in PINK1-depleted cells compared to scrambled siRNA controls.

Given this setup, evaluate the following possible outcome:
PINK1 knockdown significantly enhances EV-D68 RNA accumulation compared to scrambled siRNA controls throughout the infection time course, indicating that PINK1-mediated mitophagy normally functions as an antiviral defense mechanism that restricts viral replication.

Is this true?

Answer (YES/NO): NO